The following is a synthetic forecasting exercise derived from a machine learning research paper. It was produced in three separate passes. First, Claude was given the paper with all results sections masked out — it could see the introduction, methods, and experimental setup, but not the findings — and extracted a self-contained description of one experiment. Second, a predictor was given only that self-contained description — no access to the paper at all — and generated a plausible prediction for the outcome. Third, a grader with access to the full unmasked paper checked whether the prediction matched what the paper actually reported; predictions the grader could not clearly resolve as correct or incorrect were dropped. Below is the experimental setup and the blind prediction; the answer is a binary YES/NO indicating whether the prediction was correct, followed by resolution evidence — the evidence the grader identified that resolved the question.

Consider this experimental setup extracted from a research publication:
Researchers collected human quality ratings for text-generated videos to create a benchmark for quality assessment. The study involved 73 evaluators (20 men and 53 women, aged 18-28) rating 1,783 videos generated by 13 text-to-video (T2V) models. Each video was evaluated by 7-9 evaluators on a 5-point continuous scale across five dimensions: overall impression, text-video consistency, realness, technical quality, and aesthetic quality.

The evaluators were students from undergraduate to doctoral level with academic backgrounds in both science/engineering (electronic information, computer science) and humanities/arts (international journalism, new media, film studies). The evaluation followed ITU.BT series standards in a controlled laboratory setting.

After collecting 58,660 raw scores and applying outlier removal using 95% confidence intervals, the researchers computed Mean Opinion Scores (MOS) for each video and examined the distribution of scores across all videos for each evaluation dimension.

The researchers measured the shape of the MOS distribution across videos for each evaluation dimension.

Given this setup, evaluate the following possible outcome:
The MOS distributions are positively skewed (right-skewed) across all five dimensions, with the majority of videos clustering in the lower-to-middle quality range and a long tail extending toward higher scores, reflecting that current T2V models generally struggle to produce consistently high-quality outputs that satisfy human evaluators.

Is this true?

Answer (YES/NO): NO